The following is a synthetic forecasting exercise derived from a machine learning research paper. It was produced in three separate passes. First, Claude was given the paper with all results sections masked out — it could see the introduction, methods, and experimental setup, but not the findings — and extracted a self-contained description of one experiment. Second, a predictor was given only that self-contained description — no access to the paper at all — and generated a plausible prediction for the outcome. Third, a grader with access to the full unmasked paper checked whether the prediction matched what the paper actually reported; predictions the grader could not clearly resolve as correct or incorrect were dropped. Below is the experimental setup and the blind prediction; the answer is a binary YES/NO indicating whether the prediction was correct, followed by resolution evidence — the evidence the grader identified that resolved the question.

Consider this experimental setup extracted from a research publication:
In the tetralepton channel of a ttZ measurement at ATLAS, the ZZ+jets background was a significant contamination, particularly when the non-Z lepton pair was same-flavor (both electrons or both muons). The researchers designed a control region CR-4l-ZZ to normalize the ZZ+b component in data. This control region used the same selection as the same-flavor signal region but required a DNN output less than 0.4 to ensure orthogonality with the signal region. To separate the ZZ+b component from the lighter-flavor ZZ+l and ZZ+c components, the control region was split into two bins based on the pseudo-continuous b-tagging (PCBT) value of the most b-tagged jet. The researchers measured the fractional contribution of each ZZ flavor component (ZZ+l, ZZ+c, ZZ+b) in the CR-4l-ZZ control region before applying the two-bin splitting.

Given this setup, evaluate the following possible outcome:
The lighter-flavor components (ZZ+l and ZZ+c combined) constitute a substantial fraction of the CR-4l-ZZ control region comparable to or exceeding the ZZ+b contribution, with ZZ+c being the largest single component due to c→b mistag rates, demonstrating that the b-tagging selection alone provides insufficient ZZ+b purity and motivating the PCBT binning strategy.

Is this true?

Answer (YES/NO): NO